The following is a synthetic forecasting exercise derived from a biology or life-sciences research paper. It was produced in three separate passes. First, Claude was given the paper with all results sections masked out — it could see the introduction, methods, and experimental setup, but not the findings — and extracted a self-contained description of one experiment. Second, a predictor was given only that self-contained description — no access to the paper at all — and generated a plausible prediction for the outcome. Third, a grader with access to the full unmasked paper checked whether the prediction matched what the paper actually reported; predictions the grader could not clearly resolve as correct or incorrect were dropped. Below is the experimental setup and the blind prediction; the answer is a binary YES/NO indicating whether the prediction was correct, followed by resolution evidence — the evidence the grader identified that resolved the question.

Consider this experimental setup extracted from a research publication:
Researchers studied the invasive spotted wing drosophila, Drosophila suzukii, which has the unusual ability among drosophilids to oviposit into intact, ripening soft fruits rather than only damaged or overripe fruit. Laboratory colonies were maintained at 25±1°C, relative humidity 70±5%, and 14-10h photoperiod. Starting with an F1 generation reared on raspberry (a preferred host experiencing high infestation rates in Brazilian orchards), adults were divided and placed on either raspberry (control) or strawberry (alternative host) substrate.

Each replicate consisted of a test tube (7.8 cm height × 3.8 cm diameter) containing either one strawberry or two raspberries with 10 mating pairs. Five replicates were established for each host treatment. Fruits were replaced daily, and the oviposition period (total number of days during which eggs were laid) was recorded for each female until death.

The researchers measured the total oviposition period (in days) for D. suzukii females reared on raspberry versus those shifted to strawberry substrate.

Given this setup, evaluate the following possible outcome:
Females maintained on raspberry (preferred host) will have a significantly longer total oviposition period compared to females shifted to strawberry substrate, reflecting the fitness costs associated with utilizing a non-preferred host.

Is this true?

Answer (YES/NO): YES